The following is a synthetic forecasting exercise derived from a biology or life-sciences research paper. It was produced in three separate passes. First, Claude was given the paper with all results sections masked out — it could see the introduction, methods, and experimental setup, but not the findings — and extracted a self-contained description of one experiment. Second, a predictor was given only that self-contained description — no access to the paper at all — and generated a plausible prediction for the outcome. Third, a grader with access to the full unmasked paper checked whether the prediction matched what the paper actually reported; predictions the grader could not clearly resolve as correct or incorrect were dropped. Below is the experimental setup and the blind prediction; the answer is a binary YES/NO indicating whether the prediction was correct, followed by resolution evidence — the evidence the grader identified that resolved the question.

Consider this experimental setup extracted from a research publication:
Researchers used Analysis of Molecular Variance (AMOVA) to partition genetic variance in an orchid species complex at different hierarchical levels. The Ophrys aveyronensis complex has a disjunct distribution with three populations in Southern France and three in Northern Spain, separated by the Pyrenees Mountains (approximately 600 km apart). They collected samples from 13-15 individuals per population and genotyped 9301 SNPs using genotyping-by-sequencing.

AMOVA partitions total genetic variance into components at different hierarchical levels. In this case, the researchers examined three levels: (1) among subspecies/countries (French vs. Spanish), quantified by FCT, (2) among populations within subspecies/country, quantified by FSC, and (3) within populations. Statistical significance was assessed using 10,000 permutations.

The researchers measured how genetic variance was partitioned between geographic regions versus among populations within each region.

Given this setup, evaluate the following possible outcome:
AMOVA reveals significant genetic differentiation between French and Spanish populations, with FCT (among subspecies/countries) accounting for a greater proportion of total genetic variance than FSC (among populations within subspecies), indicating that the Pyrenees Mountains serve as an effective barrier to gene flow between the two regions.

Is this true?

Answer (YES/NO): NO